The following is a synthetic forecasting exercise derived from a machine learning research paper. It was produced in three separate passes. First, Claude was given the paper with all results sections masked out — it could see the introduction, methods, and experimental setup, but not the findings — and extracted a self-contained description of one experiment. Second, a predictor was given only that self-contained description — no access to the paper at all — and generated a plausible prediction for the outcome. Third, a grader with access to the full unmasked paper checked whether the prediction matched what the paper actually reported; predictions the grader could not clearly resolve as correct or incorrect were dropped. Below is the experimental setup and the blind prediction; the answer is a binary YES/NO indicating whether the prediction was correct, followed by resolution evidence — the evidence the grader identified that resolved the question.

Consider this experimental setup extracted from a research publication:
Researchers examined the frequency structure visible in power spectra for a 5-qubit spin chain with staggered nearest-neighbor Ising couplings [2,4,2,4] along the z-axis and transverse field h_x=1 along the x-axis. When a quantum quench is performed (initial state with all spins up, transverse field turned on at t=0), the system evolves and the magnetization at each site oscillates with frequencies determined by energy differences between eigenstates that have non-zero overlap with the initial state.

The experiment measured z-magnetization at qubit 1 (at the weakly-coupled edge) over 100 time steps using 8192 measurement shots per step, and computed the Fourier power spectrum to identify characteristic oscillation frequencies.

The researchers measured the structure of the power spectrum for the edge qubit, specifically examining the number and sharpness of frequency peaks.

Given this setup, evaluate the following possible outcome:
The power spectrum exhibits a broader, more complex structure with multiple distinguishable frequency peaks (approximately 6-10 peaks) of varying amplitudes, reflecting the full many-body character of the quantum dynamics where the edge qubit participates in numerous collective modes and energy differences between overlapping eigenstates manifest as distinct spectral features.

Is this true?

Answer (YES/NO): NO